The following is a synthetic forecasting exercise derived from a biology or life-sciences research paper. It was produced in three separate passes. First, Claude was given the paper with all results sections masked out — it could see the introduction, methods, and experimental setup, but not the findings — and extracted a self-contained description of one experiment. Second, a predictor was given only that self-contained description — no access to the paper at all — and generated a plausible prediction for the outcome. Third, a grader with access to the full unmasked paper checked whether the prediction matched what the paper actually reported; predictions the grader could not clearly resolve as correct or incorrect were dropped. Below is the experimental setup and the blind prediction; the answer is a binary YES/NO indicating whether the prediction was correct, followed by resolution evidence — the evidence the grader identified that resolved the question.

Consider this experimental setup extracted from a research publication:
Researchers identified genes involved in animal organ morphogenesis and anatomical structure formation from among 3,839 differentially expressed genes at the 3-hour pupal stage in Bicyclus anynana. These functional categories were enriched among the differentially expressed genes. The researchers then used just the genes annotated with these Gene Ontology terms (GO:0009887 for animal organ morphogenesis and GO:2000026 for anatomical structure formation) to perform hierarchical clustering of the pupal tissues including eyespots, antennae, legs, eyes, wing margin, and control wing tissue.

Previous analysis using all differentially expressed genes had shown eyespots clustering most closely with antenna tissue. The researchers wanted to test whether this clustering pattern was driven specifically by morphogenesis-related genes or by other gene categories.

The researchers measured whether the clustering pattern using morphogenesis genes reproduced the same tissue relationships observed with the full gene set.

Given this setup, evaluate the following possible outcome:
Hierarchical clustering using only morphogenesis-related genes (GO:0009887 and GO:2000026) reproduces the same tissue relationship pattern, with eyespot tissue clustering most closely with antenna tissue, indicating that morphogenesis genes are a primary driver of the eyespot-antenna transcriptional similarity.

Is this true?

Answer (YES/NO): YES